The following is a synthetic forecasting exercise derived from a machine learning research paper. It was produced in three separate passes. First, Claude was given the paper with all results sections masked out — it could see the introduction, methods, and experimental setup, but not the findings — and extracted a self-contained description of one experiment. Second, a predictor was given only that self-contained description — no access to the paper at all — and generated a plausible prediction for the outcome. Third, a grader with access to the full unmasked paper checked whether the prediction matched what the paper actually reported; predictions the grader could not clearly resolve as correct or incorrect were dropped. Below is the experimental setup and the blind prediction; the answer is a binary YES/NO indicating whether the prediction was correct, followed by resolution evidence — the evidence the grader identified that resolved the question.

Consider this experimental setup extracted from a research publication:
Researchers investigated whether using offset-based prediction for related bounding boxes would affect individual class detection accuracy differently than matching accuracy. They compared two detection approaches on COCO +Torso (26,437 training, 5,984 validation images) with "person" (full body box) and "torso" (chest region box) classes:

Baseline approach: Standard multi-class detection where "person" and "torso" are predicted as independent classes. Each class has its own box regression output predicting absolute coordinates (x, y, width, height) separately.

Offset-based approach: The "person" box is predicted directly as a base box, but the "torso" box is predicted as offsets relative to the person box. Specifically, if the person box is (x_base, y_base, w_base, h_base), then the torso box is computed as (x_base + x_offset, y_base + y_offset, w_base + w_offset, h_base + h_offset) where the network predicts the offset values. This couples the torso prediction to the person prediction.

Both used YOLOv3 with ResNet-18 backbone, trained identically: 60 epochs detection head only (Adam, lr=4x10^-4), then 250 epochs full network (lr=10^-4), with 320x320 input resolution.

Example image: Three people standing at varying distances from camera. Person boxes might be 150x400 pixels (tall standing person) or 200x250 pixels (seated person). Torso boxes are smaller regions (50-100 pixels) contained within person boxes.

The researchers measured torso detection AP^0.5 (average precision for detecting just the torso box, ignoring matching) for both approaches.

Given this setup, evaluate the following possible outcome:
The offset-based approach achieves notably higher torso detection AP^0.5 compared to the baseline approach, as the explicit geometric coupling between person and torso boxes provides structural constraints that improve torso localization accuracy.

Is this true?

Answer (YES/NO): NO